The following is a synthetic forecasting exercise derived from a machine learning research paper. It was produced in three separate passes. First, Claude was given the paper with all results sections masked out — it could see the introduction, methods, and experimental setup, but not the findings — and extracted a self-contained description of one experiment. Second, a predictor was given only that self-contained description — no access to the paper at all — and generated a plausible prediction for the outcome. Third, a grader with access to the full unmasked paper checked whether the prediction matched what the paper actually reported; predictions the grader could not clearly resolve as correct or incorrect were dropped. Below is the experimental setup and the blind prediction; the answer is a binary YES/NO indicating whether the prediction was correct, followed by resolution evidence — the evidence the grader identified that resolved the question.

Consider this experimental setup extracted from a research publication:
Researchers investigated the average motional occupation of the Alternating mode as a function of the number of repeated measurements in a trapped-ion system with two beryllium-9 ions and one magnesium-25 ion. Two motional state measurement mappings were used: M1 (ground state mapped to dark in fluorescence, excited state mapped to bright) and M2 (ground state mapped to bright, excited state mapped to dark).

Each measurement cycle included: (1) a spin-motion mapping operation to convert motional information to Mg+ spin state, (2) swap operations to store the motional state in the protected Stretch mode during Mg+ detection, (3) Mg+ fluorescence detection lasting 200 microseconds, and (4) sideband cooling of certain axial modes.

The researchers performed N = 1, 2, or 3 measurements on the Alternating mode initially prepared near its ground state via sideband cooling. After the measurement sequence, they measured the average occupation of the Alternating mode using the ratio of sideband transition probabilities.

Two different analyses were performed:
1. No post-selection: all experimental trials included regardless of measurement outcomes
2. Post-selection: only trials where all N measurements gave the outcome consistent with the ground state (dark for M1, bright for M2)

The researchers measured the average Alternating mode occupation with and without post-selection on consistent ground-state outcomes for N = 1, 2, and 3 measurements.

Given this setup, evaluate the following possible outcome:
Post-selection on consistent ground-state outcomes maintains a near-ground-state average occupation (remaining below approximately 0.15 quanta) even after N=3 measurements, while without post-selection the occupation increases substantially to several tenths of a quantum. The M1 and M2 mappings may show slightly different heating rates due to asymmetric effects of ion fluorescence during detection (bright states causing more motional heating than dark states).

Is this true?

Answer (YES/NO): NO